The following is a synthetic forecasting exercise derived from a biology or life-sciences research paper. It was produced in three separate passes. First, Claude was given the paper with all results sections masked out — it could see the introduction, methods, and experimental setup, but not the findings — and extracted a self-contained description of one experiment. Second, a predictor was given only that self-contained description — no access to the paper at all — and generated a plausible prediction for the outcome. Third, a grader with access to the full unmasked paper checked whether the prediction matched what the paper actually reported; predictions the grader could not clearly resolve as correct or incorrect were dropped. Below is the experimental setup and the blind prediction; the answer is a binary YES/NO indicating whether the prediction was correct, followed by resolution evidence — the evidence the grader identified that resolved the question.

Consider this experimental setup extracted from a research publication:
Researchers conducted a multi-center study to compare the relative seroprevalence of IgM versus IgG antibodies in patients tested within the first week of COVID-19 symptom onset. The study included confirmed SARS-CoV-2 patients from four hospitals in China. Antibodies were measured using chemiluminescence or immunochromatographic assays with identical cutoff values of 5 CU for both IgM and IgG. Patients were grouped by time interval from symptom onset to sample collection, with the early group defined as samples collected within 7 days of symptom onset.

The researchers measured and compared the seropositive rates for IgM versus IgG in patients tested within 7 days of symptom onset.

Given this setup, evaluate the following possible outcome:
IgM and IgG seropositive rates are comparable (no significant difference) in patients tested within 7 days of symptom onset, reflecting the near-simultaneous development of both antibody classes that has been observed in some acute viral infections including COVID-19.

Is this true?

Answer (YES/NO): YES